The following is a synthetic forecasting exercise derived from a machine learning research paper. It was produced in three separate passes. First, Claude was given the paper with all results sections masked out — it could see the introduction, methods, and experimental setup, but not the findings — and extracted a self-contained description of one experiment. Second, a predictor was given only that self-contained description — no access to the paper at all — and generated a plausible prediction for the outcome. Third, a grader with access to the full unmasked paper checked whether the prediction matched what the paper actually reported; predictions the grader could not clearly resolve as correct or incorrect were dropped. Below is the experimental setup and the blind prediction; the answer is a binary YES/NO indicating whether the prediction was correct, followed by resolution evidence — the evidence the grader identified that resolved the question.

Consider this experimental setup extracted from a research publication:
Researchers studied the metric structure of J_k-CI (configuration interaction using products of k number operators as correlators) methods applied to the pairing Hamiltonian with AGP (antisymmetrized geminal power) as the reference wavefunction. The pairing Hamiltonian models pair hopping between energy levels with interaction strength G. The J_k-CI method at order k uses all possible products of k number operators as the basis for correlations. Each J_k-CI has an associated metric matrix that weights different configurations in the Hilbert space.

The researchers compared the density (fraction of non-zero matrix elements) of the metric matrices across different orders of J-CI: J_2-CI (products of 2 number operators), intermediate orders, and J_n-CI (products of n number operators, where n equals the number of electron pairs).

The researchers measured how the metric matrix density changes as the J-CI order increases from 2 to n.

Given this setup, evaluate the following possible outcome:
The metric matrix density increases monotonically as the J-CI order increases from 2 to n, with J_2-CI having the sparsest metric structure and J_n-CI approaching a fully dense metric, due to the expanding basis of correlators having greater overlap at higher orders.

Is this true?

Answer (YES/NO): NO